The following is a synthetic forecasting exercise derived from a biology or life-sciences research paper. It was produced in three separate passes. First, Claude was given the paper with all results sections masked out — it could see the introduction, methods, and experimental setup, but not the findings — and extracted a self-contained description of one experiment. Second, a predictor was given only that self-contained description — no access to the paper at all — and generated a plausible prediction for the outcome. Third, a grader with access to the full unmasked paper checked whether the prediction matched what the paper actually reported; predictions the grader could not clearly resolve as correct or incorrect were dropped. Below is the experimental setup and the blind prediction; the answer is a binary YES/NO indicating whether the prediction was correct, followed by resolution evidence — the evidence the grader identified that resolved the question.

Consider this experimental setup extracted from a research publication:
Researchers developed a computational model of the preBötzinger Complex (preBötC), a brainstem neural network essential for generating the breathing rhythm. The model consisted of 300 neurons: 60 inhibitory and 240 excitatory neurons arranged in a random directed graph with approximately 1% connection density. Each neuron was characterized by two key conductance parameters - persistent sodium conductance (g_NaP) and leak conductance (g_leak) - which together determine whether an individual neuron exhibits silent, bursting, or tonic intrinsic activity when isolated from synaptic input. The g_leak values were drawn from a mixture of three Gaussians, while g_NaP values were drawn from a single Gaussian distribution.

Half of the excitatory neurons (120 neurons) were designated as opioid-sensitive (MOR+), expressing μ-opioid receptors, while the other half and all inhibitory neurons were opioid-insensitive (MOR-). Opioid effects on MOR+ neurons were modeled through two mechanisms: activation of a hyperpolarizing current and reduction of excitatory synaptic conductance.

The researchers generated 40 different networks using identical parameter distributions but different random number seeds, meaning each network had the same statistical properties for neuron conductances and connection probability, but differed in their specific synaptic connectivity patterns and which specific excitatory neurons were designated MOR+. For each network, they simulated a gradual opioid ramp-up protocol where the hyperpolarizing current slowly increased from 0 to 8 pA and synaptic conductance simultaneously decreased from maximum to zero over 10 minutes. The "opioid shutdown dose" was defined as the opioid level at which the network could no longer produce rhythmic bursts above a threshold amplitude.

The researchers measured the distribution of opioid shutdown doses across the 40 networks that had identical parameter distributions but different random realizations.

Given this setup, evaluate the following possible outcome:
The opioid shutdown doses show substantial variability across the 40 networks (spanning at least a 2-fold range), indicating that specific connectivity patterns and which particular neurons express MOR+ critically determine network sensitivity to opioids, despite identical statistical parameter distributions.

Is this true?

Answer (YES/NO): YES